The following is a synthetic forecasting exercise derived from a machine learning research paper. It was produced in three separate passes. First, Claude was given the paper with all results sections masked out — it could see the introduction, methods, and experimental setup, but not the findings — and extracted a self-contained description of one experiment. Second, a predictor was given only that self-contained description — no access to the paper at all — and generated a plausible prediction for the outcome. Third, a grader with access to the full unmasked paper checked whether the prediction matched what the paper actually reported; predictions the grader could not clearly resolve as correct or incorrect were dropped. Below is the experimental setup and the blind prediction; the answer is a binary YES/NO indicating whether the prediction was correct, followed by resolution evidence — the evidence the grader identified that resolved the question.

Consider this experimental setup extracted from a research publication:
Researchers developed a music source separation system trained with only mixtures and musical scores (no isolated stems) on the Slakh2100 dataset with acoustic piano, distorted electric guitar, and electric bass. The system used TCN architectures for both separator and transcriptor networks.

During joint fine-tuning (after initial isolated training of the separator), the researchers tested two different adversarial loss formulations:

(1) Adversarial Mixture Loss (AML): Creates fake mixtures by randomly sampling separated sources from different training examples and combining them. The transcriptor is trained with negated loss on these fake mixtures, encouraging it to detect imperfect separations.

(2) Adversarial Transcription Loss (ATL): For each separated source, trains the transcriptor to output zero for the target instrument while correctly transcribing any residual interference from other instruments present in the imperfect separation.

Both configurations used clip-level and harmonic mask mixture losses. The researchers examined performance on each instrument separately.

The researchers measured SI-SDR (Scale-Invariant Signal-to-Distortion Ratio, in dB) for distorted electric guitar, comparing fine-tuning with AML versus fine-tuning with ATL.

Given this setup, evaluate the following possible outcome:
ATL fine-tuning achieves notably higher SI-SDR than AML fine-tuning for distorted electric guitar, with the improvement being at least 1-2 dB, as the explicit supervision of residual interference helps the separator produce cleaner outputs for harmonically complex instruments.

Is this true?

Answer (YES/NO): NO